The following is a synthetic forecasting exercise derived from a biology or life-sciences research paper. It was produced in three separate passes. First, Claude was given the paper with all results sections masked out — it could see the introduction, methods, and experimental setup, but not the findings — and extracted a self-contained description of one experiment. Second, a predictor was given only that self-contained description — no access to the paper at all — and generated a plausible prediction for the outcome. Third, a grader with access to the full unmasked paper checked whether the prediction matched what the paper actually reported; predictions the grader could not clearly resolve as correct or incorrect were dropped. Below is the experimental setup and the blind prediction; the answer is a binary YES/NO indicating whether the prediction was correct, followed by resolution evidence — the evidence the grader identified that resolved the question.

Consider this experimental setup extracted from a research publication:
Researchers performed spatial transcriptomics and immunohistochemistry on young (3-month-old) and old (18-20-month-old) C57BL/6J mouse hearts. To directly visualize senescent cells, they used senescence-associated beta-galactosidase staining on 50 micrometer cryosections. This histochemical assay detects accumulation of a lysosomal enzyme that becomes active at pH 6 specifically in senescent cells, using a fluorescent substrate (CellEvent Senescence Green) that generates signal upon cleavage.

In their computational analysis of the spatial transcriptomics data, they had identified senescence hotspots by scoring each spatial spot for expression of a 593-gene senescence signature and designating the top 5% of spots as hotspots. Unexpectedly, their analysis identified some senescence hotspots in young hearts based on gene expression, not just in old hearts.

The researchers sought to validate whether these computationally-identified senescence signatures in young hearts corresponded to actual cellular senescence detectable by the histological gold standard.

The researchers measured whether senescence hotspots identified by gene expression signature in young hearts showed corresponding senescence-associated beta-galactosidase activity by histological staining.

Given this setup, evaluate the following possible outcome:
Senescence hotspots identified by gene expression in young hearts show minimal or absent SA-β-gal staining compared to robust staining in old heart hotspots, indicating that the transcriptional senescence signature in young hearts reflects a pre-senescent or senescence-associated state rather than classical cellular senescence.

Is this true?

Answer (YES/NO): YES